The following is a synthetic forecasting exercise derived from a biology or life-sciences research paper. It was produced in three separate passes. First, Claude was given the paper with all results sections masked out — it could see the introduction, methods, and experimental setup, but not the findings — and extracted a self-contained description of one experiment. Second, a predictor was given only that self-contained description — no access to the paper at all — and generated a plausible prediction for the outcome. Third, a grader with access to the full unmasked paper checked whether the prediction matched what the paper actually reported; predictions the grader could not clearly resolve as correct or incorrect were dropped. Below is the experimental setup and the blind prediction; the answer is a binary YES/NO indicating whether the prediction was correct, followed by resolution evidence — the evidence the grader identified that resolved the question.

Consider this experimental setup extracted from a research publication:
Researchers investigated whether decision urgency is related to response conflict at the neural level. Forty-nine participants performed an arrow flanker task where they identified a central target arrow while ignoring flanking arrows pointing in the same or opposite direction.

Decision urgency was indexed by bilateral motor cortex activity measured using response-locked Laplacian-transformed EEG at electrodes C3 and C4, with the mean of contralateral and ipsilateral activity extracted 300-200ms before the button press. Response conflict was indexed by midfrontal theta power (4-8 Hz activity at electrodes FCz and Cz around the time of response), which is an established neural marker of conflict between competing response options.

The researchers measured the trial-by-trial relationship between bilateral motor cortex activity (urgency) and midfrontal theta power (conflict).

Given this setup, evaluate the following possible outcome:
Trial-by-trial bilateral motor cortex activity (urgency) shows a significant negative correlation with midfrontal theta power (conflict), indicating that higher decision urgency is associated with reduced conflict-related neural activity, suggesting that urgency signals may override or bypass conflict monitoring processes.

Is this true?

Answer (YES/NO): NO